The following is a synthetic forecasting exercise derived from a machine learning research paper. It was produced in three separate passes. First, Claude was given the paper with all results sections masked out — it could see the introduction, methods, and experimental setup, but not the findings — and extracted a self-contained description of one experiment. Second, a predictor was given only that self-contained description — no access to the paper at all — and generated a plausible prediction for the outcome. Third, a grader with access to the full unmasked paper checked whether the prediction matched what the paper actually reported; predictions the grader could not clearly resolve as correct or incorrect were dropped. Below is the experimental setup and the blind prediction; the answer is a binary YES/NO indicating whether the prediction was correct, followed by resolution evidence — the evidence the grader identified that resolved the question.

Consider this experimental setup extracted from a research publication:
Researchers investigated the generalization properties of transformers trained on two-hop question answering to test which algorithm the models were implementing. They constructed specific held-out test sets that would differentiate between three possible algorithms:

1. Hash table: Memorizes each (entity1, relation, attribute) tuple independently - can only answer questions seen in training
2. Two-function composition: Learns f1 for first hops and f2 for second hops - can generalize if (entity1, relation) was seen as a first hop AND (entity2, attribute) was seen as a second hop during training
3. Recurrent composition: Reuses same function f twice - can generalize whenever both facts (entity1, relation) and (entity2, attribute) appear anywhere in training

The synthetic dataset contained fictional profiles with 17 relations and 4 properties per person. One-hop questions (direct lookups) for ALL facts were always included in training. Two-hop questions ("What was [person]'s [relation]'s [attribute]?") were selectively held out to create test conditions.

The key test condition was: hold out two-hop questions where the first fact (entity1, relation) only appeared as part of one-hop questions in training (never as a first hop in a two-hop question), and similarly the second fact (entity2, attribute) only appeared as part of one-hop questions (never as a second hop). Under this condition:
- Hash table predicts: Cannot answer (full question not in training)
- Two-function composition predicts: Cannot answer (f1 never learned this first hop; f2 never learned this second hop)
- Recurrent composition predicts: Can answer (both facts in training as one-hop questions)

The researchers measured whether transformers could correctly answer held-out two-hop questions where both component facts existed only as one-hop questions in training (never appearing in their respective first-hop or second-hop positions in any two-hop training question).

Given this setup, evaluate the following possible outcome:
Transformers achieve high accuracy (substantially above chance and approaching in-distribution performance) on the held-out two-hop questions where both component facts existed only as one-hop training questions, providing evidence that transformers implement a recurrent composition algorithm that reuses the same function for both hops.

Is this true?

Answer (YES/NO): NO